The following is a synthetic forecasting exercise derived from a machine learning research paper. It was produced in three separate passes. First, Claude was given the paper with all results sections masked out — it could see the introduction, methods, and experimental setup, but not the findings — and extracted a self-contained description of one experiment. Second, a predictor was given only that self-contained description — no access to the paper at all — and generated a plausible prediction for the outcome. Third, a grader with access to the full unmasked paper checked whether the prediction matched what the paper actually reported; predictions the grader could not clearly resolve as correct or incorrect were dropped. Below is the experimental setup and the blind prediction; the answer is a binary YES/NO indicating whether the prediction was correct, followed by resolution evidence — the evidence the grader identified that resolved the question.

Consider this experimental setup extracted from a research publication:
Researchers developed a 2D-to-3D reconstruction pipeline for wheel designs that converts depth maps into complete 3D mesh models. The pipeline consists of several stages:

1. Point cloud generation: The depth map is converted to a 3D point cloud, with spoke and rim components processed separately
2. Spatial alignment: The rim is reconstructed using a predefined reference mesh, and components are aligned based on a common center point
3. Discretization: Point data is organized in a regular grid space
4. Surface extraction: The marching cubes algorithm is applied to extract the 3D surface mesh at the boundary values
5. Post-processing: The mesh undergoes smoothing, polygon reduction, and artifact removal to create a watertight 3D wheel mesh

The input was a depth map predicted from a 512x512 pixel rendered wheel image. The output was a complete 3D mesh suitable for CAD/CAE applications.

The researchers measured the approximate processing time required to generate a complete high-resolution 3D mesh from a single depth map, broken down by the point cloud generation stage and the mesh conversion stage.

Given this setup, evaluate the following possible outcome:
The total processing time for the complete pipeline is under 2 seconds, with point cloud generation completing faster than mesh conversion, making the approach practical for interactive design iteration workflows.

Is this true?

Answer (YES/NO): NO